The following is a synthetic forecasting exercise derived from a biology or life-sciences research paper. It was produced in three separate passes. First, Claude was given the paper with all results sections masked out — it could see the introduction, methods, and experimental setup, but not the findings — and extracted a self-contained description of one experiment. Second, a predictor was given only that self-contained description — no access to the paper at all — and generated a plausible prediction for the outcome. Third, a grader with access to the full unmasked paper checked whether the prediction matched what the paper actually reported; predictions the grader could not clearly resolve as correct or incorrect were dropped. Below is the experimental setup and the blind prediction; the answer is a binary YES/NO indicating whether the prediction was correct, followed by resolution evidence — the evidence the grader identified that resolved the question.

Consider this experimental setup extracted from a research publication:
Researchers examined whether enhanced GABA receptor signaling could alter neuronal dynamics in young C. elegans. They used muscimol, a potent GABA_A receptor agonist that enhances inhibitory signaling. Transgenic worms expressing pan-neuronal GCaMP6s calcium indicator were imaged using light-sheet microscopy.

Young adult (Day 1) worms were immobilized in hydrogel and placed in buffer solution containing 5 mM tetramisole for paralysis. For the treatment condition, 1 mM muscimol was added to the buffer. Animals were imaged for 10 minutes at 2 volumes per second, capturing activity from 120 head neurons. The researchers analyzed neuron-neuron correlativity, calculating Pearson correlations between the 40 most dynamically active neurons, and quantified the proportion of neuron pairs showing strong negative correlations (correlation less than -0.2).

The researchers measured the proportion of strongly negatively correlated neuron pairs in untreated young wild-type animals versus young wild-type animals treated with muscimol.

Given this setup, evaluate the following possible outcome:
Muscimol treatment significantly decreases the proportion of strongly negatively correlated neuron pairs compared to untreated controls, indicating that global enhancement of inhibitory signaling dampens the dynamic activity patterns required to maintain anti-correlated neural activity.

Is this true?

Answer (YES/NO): NO